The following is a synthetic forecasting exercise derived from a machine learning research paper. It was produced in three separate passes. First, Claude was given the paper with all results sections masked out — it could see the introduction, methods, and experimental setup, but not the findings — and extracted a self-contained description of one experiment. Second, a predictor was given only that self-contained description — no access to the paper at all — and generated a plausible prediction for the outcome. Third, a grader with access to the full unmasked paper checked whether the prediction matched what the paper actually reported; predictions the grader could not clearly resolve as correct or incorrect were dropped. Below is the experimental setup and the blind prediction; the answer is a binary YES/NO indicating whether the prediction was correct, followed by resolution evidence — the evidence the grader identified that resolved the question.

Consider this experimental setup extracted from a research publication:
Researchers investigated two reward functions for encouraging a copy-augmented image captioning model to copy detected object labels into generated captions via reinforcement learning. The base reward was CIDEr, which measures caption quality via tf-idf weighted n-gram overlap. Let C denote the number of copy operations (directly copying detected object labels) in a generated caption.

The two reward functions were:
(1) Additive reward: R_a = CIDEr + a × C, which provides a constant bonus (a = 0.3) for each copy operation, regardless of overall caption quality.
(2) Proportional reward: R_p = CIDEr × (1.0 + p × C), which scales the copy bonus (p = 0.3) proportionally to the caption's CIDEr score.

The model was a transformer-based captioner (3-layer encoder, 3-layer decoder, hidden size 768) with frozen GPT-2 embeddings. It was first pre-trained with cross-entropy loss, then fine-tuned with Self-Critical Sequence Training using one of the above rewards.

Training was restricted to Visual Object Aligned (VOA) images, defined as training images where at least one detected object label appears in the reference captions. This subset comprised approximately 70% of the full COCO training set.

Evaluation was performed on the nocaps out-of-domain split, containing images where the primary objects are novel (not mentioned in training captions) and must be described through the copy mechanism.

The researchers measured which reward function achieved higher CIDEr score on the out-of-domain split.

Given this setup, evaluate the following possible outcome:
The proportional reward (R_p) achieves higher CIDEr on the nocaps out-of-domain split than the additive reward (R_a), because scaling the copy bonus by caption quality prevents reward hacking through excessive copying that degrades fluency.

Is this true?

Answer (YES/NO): YES